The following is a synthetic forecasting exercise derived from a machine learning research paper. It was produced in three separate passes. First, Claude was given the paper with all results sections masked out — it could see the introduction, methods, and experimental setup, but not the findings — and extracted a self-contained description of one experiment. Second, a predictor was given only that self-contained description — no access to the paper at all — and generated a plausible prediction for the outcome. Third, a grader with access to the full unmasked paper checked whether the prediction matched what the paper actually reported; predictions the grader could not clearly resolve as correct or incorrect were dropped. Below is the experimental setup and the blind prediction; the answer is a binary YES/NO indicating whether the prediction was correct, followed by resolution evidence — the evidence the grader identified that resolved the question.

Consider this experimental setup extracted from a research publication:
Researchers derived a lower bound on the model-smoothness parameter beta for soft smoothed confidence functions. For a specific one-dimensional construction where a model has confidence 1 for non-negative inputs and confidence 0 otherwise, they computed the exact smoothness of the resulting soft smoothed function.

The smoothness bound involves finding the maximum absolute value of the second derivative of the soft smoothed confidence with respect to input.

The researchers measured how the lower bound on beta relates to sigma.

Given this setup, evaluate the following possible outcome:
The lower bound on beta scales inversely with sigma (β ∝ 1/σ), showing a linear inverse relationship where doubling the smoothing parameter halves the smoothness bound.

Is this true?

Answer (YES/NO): NO